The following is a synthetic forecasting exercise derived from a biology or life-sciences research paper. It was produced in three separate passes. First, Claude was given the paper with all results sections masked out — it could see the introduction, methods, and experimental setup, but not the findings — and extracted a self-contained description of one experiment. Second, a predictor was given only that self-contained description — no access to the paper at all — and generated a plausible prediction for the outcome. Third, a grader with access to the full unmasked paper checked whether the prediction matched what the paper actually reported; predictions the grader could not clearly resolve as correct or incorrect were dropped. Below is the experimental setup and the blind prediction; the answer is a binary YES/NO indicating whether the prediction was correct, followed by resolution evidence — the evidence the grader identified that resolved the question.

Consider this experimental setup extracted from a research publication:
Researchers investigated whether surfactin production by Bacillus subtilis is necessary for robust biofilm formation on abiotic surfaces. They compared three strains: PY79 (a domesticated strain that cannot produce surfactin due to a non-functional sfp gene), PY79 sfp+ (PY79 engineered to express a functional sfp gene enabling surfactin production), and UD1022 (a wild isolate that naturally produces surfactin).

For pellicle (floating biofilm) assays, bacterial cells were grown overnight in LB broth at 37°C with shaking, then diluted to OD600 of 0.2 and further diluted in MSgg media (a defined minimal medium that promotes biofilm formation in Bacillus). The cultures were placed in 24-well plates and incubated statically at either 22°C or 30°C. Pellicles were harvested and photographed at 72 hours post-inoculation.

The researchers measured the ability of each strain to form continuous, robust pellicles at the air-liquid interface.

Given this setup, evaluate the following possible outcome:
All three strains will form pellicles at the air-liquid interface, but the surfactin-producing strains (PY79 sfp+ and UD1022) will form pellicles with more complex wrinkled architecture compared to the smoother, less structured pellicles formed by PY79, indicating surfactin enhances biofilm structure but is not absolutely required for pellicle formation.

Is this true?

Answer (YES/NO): NO